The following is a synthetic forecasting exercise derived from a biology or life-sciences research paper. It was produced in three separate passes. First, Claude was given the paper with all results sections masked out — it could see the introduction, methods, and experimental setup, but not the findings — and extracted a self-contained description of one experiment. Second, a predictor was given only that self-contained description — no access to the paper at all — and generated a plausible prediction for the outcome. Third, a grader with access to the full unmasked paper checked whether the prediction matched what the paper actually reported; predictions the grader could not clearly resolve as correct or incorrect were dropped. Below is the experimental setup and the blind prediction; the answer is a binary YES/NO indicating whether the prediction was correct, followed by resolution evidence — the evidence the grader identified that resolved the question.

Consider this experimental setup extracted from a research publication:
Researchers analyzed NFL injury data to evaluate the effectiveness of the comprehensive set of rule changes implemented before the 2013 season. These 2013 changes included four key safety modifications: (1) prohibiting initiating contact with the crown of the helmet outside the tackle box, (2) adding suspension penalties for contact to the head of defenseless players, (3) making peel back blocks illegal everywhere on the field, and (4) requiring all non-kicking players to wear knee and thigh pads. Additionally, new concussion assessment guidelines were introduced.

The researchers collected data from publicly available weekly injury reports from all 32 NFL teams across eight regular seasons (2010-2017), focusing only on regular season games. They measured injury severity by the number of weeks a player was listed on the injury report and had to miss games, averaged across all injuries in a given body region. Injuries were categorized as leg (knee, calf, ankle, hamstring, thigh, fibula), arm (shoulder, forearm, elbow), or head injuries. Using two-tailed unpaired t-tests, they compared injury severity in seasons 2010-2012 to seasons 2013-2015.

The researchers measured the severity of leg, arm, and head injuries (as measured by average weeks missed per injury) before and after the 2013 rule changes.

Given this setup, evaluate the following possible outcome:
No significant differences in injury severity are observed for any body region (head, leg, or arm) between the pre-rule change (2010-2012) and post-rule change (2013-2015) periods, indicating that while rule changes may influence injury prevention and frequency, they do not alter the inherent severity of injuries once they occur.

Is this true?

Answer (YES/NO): YES